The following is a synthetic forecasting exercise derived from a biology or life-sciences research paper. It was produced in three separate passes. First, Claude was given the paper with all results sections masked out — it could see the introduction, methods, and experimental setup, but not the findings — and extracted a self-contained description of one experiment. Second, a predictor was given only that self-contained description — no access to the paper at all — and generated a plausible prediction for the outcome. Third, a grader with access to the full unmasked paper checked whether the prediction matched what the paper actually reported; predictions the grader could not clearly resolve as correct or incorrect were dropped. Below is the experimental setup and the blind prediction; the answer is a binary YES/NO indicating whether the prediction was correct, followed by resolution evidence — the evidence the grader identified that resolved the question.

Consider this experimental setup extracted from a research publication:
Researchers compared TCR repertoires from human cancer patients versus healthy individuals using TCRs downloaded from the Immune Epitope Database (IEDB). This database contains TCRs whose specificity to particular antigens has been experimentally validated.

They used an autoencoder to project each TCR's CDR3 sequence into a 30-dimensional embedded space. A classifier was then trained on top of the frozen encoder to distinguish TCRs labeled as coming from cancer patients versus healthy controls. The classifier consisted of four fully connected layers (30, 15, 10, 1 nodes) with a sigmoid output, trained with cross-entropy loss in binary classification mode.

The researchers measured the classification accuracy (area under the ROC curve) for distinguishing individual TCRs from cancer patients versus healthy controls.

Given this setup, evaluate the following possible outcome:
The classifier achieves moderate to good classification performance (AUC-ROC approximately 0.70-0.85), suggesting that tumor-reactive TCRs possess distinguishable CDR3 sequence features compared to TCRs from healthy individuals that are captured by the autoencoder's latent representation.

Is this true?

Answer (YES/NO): NO